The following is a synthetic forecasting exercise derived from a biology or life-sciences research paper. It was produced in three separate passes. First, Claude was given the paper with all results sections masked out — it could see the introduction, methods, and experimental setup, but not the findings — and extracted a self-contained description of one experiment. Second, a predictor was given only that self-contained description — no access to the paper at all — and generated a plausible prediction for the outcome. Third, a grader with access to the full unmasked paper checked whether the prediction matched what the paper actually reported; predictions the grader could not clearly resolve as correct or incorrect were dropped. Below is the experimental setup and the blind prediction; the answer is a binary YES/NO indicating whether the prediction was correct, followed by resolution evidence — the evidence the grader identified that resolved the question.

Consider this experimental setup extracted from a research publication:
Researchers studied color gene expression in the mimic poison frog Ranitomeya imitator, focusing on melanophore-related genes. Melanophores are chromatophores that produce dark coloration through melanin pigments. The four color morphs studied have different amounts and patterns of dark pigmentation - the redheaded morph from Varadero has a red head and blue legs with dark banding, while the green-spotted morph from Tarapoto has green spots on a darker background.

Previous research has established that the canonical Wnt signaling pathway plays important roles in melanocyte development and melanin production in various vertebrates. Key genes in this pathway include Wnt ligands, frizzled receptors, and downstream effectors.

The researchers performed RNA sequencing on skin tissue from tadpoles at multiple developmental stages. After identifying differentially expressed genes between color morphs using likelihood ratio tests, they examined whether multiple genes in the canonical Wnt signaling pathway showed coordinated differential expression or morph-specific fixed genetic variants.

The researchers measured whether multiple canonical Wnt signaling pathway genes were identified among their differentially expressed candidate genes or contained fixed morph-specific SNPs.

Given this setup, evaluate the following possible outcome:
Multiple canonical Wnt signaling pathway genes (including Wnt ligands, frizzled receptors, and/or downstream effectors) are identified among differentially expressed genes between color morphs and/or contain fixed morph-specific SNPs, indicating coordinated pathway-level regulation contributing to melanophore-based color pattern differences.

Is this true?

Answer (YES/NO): YES